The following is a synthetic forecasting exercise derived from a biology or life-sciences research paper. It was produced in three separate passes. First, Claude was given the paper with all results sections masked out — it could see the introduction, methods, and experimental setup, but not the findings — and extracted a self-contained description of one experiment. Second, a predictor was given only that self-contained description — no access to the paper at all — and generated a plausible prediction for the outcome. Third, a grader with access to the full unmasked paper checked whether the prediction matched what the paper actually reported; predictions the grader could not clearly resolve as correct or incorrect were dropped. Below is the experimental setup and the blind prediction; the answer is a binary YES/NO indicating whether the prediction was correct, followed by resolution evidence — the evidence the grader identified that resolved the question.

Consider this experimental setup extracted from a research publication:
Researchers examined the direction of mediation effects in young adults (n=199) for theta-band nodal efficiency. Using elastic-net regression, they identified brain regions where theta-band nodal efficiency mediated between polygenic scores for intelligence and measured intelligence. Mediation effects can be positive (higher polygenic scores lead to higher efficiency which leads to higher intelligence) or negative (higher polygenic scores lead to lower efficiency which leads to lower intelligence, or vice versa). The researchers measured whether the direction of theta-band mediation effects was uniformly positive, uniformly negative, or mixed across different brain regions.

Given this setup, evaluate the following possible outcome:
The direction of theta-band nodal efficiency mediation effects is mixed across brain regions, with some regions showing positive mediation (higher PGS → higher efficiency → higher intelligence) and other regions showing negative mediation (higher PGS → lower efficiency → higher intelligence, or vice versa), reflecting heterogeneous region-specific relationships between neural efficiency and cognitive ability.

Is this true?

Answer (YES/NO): YES